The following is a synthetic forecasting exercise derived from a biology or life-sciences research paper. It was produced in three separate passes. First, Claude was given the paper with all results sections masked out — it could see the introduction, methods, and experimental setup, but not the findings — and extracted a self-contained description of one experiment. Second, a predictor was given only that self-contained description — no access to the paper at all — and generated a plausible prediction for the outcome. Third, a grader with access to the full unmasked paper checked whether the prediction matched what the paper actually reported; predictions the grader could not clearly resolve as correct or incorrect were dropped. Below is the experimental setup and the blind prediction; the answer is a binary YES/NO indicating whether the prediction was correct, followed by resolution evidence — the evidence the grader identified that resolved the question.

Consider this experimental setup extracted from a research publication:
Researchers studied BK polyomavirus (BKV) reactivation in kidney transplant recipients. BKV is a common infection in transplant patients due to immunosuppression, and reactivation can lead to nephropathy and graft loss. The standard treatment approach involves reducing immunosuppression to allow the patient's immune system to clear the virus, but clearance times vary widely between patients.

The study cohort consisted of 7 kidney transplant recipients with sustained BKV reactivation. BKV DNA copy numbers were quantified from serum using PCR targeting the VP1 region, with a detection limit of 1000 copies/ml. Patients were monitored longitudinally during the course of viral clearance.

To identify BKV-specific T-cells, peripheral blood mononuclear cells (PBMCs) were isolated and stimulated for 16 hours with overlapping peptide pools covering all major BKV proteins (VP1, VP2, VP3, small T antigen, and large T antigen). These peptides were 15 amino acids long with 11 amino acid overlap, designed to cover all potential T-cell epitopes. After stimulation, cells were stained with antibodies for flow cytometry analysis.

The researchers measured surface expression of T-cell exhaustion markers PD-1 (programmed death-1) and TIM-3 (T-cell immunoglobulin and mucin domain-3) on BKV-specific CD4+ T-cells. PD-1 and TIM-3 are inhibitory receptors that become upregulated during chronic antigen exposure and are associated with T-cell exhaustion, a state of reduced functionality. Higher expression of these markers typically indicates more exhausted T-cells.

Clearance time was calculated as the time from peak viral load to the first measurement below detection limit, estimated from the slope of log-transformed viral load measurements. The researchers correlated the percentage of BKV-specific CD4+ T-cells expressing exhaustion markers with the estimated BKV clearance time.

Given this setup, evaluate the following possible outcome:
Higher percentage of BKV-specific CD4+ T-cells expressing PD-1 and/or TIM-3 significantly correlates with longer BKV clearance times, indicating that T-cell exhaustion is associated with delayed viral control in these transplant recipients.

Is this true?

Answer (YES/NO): YES